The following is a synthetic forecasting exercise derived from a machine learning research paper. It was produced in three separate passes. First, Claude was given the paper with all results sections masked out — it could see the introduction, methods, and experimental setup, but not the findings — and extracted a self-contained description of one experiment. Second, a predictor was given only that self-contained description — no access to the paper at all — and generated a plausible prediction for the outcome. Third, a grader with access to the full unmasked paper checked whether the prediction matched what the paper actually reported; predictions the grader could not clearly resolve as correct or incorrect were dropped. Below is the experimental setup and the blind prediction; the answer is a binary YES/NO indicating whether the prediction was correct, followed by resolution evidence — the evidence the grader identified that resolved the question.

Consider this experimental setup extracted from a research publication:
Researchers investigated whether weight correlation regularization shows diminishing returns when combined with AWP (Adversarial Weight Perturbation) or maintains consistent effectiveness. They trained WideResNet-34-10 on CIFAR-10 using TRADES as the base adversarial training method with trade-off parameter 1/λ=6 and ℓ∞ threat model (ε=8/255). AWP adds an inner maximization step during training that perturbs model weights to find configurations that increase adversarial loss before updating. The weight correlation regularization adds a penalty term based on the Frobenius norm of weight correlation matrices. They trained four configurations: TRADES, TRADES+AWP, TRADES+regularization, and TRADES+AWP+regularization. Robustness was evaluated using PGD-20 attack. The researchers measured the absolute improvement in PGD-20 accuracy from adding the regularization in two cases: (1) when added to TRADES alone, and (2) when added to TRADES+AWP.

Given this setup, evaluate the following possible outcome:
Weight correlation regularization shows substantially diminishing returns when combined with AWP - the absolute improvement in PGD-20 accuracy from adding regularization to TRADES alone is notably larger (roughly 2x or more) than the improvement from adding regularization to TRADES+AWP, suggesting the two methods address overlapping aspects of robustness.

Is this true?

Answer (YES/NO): NO